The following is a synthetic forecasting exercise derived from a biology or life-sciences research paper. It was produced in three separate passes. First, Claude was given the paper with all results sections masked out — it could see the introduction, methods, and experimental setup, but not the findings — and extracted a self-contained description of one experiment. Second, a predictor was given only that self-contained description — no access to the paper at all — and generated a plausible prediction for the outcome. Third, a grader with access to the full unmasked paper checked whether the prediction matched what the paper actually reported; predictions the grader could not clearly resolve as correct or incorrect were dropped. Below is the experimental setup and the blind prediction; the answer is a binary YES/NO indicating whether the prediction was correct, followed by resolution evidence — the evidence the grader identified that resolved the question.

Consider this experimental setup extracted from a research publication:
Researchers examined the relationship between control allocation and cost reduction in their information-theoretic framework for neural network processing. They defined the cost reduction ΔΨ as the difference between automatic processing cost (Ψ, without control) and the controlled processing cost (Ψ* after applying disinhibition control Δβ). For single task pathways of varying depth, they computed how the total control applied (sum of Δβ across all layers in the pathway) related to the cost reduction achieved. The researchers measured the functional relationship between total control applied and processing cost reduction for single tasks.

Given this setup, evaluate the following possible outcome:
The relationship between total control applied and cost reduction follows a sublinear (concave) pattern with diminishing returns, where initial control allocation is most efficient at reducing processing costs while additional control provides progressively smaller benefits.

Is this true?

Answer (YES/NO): NO